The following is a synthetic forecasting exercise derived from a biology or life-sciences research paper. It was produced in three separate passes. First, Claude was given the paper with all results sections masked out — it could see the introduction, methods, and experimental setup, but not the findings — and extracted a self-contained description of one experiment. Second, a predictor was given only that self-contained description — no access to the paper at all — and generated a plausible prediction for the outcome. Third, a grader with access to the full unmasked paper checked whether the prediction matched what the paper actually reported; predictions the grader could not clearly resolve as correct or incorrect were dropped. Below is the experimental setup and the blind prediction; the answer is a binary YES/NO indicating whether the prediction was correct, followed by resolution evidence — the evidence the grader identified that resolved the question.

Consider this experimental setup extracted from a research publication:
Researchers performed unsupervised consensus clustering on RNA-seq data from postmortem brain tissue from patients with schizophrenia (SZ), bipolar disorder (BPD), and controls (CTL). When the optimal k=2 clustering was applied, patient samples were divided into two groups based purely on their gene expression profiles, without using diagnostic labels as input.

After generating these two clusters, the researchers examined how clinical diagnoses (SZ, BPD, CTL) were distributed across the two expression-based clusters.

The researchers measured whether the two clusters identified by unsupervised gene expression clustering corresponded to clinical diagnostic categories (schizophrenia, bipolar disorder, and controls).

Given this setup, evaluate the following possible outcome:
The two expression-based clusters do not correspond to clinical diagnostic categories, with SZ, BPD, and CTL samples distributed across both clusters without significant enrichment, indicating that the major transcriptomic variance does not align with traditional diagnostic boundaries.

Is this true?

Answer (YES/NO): NO